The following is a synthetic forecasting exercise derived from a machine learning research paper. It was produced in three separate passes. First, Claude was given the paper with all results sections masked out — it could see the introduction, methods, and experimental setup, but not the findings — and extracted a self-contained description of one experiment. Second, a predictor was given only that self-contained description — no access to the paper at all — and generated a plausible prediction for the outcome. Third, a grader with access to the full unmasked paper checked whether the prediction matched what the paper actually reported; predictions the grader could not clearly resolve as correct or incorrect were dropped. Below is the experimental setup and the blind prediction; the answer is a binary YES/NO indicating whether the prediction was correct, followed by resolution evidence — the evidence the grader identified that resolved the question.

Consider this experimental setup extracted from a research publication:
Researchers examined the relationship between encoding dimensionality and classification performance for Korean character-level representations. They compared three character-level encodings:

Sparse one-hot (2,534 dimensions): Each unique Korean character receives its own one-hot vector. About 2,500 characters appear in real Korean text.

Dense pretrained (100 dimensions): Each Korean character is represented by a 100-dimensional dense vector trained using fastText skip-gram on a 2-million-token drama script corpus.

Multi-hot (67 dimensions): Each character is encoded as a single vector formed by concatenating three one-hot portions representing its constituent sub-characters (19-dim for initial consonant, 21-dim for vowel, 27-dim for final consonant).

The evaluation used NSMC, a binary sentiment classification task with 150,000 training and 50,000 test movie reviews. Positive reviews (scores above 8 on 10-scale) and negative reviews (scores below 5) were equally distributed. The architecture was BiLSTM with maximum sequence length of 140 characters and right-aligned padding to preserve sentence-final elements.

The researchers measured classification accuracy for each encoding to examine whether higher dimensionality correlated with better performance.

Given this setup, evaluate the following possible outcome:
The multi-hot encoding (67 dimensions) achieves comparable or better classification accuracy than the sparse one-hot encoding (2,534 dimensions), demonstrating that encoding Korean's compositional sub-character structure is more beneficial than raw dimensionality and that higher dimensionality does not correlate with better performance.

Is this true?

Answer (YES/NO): YES